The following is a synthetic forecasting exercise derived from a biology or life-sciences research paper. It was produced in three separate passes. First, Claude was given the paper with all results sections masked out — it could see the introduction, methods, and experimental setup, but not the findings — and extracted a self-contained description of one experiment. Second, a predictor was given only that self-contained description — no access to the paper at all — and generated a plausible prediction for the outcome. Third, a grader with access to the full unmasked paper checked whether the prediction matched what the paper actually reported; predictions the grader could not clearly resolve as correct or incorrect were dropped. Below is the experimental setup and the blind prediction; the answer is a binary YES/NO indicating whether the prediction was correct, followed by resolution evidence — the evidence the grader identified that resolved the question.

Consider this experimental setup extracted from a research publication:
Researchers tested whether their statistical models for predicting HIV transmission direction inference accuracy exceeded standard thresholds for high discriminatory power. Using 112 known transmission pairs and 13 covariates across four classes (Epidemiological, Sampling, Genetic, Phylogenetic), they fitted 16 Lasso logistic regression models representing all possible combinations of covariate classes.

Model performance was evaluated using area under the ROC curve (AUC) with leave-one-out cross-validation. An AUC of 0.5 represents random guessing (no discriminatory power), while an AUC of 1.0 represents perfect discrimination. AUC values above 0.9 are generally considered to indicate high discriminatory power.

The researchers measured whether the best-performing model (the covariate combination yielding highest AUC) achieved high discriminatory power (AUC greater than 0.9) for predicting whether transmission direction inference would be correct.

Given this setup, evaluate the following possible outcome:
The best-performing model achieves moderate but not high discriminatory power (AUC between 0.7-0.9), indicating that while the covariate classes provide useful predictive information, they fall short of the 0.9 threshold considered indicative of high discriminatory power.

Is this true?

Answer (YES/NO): NO